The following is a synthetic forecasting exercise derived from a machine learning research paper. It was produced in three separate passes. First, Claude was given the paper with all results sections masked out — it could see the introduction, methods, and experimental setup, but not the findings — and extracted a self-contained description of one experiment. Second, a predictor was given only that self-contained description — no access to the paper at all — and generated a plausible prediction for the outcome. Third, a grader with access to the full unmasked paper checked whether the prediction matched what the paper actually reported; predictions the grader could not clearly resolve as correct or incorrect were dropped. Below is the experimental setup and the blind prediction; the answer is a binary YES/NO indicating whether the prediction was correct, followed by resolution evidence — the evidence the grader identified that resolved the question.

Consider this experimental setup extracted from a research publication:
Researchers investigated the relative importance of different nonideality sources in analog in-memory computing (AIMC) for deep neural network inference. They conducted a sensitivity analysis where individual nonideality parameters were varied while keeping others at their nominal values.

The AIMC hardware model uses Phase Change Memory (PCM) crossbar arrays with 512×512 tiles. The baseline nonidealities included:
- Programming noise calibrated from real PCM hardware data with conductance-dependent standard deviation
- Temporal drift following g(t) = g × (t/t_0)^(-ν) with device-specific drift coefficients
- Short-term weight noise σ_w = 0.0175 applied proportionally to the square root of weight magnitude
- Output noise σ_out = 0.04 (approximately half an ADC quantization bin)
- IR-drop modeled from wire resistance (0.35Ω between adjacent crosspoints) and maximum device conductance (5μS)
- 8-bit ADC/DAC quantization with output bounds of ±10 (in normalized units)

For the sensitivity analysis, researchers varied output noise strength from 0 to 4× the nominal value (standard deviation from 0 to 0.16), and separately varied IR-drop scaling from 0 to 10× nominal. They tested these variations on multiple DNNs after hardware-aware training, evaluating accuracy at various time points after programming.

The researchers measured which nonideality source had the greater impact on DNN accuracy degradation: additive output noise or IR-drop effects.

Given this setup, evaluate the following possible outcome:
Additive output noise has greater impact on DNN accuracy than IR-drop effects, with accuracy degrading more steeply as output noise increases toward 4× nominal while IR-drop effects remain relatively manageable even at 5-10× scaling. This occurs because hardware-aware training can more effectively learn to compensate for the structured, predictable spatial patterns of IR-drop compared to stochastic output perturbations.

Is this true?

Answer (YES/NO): YES